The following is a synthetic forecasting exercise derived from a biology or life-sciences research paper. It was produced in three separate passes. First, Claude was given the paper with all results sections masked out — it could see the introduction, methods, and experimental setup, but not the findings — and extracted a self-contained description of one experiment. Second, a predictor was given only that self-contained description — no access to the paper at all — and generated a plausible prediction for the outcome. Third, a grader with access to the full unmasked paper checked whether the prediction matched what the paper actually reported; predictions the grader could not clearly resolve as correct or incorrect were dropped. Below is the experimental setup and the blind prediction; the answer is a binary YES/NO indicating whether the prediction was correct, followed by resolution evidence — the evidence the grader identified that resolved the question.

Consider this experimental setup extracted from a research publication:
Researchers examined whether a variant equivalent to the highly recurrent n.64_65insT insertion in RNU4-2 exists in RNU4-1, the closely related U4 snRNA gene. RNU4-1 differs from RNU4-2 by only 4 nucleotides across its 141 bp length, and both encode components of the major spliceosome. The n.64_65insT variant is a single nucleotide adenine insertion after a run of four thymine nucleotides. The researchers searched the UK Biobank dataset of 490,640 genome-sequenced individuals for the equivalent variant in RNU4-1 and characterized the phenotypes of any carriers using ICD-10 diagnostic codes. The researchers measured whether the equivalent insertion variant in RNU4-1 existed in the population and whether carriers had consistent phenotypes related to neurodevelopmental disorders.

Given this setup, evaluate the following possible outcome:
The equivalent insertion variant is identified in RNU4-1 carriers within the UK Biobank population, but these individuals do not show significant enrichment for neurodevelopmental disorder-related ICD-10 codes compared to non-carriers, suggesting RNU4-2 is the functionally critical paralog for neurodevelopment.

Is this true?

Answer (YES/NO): YES